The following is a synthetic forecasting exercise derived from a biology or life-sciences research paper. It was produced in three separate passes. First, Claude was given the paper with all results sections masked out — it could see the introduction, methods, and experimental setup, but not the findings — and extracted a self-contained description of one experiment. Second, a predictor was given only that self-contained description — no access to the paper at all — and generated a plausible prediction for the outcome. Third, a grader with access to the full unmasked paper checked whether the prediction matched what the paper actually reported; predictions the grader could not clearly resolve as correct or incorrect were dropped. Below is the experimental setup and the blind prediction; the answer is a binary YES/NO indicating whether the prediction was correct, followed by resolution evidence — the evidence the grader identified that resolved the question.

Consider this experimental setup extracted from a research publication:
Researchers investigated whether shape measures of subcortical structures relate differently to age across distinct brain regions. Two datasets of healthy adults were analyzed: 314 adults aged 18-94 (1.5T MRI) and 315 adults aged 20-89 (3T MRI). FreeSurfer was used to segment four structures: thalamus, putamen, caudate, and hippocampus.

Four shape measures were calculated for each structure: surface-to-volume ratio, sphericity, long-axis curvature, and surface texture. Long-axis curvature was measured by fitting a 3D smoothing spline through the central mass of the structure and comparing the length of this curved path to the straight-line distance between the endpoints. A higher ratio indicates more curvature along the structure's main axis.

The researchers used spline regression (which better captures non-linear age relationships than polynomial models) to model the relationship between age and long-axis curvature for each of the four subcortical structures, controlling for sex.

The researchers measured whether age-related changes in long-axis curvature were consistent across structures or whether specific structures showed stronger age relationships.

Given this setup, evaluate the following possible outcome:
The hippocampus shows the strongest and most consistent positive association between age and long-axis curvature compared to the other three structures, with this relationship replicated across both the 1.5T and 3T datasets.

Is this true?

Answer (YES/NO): NO